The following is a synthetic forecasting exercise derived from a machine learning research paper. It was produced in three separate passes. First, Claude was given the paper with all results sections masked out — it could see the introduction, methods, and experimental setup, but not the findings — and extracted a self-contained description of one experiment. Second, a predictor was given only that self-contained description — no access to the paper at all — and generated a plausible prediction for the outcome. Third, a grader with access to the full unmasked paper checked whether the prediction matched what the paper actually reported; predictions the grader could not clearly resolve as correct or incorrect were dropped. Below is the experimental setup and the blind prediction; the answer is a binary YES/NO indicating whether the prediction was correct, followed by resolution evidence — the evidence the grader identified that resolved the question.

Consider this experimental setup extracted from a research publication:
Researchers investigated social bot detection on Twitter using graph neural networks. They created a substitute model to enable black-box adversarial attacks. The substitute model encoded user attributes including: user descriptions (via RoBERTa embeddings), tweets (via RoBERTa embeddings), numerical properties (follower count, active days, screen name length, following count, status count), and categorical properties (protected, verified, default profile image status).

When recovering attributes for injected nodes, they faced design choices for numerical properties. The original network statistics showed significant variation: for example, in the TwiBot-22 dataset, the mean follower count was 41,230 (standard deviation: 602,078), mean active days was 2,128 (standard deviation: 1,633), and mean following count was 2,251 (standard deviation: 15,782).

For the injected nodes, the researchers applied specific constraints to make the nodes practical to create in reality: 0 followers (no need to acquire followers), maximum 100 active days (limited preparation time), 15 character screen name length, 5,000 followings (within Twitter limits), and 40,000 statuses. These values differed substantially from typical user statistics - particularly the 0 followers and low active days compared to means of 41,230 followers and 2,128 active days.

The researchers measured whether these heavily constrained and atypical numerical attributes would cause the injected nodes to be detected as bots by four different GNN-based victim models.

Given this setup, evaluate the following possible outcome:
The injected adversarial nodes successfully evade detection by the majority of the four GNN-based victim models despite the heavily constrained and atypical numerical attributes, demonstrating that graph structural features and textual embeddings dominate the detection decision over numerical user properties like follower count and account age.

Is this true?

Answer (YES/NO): NO